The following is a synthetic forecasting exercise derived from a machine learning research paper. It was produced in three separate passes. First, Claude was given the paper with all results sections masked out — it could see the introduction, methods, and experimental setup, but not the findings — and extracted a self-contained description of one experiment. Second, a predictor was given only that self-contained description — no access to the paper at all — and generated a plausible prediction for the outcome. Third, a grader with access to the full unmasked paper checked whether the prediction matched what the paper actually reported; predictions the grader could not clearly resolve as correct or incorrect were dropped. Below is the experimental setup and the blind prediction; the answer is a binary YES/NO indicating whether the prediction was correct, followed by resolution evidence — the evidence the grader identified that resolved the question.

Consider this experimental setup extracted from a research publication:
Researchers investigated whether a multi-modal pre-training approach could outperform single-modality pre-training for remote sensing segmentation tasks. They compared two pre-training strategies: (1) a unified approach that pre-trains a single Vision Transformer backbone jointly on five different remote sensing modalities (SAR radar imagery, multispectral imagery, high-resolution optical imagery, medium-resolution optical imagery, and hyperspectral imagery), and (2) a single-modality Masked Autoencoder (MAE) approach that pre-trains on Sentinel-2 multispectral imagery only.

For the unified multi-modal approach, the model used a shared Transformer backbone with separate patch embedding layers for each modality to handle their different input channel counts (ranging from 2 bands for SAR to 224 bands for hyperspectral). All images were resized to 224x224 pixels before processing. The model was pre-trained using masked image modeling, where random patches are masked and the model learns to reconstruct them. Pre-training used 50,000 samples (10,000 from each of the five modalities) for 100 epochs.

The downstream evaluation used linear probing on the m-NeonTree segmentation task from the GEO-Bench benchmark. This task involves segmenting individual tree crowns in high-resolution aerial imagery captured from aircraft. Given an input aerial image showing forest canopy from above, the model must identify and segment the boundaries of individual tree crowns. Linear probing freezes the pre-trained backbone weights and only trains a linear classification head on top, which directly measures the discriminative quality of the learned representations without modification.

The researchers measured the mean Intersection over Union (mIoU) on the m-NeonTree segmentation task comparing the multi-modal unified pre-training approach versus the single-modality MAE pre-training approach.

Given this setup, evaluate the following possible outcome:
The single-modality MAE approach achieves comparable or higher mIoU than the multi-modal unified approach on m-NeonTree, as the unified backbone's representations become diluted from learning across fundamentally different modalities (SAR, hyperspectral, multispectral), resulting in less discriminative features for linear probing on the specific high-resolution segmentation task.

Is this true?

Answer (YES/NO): YES